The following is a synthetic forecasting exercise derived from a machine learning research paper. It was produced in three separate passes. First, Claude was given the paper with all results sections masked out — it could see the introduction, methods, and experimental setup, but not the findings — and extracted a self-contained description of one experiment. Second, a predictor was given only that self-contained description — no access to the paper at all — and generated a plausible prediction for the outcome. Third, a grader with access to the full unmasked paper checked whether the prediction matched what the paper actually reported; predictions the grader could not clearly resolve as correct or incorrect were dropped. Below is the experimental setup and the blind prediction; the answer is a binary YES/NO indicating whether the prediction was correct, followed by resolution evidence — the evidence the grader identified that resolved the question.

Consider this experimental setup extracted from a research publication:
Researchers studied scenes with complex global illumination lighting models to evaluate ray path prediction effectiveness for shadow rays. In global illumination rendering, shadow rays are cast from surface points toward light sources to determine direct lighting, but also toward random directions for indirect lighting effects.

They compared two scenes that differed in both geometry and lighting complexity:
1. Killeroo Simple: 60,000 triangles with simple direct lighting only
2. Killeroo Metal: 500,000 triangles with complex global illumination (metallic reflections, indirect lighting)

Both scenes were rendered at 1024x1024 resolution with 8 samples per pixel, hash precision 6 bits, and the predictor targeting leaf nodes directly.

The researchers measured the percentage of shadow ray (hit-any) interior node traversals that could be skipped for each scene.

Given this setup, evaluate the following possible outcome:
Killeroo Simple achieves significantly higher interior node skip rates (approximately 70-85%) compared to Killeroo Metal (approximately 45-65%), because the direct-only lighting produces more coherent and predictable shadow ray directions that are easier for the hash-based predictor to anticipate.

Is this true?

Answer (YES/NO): NO